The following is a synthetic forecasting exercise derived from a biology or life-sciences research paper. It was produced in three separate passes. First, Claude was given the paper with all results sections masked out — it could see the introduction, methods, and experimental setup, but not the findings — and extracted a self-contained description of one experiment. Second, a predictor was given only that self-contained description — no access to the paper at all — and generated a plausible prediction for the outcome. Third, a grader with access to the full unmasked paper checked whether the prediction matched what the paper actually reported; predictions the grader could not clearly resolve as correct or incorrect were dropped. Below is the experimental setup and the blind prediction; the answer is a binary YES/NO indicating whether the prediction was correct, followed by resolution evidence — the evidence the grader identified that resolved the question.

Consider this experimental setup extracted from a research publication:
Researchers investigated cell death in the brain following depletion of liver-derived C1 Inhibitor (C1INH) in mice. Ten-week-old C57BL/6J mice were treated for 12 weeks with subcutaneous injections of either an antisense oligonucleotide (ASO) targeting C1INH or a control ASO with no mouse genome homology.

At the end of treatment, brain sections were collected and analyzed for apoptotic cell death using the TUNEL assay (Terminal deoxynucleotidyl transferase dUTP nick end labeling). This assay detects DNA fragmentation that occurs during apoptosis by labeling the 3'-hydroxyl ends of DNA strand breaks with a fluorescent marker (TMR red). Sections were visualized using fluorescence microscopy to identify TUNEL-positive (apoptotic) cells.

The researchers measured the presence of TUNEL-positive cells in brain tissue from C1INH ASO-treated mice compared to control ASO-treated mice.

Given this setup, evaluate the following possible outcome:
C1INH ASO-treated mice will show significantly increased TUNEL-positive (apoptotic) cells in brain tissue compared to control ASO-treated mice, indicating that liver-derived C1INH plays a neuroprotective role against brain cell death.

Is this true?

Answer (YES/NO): NO